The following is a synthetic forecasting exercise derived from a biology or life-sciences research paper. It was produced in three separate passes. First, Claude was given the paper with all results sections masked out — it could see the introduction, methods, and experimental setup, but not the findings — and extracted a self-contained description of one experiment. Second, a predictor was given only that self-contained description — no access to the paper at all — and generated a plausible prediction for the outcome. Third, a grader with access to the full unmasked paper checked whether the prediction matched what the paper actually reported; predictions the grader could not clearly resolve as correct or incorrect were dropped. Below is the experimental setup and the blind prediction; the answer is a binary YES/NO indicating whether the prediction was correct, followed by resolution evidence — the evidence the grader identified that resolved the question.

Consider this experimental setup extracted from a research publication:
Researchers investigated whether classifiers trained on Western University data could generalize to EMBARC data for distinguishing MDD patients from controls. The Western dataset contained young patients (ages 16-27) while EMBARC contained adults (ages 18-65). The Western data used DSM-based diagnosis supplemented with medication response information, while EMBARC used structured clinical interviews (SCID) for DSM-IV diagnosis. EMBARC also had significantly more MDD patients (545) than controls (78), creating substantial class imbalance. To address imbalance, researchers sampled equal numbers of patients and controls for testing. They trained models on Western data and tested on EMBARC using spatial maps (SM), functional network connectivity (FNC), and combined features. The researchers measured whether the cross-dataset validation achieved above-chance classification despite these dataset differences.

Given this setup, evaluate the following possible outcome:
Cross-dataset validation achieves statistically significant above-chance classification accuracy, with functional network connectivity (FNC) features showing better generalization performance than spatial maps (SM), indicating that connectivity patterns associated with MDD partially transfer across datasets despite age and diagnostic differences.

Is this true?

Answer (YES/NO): YES